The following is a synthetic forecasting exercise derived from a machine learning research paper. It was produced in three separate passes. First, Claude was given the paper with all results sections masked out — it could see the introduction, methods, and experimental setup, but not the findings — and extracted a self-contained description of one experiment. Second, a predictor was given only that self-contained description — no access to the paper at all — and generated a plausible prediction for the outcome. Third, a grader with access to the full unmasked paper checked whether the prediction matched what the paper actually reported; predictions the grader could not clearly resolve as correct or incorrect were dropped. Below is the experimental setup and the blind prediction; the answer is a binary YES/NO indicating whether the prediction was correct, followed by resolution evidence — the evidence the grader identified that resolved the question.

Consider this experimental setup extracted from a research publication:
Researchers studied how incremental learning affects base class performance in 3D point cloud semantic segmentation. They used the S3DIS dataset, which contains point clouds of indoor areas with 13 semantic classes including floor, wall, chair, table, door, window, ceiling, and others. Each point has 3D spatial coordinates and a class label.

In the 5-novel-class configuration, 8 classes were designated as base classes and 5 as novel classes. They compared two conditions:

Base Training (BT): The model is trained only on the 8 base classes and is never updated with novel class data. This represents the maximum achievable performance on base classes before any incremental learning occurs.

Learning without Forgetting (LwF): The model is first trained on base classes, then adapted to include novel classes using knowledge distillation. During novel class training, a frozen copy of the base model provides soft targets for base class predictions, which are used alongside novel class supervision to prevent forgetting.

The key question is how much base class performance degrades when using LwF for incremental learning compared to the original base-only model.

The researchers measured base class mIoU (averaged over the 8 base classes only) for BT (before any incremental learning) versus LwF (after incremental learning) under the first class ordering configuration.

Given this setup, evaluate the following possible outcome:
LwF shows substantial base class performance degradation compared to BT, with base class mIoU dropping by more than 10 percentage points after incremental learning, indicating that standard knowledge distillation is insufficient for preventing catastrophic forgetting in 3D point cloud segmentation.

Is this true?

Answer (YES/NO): NO